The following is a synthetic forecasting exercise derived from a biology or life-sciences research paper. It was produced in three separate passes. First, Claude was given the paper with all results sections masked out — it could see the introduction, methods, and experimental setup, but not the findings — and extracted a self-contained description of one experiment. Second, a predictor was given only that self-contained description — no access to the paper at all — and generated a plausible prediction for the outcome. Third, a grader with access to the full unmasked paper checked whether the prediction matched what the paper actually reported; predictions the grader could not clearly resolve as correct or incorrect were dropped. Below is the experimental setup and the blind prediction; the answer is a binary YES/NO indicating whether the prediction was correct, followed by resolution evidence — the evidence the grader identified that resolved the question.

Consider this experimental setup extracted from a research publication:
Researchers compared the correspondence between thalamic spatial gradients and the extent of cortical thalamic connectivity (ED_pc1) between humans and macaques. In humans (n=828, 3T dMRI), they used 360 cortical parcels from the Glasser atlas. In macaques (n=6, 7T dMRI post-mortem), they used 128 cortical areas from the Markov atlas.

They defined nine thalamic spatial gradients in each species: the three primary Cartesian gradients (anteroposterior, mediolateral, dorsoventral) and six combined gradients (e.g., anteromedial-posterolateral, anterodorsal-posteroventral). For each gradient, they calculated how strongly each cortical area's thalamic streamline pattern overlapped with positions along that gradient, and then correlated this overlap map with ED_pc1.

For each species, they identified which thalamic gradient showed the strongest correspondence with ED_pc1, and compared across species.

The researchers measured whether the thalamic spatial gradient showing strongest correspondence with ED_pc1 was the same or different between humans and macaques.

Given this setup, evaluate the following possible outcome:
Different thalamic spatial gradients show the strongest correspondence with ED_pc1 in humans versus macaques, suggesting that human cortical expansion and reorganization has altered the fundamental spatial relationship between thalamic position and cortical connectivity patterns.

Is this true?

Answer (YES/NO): NO